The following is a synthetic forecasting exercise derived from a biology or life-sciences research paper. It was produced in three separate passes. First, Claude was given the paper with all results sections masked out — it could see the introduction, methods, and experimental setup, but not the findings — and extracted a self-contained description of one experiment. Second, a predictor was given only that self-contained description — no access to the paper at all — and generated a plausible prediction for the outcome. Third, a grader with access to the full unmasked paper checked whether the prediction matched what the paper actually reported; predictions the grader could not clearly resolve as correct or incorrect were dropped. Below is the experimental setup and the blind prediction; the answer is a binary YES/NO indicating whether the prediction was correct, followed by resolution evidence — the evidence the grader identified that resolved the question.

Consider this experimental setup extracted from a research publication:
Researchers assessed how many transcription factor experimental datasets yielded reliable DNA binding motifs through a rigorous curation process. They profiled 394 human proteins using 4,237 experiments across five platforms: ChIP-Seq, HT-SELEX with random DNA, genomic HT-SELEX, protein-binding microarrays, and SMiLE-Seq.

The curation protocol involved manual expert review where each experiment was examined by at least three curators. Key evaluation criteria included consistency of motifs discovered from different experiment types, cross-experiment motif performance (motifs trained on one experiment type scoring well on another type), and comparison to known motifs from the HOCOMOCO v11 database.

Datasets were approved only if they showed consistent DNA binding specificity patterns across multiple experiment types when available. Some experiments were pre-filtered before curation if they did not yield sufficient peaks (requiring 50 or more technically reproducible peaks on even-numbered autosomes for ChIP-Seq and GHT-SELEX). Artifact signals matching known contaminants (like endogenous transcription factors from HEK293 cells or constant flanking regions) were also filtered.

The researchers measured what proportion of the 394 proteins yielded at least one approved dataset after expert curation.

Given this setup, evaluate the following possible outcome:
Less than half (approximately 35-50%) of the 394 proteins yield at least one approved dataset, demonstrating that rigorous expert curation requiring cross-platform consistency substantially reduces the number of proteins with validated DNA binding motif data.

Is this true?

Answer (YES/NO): NO